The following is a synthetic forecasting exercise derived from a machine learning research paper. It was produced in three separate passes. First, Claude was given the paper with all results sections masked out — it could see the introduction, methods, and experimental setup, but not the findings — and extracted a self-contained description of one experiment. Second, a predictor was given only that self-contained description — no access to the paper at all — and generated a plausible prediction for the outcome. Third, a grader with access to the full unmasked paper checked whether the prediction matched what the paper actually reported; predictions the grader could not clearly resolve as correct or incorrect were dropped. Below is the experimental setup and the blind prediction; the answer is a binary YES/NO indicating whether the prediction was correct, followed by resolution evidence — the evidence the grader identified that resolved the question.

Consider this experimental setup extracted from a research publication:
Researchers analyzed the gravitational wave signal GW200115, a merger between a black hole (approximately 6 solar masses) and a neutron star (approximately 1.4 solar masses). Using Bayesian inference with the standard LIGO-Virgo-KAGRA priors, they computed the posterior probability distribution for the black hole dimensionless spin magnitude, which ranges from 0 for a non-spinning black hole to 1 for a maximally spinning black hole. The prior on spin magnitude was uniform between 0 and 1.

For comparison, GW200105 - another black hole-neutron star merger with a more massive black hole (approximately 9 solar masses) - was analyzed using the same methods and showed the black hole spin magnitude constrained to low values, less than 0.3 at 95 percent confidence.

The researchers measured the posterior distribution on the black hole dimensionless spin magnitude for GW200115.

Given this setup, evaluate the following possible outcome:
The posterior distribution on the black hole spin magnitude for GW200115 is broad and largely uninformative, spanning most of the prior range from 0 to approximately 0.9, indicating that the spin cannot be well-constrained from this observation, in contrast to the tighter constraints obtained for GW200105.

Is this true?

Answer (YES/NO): YES